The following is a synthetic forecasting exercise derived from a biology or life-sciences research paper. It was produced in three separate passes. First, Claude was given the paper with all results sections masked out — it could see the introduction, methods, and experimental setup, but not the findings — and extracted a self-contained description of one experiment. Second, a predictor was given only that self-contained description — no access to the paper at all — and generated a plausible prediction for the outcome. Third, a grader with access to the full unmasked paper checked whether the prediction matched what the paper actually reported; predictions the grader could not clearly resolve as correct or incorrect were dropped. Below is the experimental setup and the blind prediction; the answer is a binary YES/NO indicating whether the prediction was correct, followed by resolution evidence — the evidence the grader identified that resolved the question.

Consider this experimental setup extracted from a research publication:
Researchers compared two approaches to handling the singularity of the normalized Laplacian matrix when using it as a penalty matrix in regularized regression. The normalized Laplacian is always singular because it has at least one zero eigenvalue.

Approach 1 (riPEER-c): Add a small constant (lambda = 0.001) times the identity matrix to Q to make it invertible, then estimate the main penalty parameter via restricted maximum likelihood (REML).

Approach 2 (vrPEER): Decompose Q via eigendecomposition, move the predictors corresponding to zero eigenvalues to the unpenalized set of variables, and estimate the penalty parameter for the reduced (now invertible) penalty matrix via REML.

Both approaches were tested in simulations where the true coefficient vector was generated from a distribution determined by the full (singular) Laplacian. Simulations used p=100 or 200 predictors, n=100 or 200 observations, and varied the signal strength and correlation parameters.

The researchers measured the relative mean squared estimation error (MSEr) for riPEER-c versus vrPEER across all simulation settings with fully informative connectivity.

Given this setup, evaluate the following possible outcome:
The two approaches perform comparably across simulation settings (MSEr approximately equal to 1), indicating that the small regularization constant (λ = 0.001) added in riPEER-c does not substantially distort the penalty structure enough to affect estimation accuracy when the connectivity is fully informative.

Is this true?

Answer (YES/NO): YES